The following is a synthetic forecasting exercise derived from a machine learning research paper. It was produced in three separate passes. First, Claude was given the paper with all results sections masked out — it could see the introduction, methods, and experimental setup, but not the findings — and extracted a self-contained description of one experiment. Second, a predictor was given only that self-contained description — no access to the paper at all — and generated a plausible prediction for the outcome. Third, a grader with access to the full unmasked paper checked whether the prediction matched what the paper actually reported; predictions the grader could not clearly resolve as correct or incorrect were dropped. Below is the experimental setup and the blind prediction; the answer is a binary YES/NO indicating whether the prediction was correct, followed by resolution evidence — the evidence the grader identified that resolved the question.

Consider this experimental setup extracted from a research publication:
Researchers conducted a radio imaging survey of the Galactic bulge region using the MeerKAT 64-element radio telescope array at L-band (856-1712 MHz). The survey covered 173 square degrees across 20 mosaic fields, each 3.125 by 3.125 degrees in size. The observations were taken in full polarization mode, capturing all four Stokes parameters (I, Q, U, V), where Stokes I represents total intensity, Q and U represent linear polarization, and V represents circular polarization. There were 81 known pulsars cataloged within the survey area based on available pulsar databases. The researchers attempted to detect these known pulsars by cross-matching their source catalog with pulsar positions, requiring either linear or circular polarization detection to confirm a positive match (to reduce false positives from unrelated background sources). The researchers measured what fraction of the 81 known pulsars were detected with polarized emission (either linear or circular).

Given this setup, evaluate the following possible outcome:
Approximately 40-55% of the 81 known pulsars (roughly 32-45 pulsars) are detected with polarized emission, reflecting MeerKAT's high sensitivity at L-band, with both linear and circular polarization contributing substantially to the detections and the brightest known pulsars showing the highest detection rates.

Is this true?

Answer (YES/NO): YES